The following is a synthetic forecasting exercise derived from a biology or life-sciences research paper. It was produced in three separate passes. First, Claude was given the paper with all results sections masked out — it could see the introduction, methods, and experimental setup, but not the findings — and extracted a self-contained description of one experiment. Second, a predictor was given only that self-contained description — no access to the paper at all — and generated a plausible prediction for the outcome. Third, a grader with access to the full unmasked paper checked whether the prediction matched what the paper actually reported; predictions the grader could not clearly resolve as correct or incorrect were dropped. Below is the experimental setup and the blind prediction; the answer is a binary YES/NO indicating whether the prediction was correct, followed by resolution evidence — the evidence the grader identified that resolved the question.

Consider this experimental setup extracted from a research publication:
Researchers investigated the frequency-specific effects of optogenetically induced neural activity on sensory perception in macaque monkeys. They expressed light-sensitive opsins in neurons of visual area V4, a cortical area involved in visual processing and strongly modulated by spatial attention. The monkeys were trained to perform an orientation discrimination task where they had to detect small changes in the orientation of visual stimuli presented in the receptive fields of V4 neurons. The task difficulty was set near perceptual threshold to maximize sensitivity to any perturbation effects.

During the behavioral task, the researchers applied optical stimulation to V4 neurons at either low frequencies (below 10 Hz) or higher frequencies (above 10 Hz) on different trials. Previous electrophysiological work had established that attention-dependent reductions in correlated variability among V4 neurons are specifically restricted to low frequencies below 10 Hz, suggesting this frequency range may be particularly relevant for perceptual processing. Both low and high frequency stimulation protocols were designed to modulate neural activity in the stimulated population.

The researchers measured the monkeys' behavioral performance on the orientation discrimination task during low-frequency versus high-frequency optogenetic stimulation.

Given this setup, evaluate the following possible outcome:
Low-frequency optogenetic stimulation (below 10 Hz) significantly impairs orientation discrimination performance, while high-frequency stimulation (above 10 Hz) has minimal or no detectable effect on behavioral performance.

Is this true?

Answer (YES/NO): YES